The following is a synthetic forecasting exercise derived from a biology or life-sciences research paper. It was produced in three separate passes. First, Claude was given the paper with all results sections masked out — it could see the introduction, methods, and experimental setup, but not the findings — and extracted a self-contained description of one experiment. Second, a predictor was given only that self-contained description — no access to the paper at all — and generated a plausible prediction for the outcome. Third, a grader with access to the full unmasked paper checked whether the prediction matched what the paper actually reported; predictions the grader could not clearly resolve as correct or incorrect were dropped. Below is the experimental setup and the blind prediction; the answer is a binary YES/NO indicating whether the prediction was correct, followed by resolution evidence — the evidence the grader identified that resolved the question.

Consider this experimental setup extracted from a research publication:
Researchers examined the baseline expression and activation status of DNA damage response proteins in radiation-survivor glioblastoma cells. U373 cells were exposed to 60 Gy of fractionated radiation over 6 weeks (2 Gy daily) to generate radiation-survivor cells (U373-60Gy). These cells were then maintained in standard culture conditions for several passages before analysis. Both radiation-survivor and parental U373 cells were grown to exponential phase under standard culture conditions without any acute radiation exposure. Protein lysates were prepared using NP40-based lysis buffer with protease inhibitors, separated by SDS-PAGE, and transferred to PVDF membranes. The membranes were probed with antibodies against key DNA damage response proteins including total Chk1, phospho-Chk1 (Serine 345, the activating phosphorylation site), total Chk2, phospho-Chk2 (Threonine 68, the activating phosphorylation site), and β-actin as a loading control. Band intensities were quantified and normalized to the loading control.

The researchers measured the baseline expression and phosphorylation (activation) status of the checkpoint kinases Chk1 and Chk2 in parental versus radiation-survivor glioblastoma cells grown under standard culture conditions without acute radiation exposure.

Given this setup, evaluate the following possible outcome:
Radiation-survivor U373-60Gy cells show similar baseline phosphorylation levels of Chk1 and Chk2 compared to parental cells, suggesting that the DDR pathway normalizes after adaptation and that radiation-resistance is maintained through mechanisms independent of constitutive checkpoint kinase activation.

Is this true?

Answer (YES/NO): NO